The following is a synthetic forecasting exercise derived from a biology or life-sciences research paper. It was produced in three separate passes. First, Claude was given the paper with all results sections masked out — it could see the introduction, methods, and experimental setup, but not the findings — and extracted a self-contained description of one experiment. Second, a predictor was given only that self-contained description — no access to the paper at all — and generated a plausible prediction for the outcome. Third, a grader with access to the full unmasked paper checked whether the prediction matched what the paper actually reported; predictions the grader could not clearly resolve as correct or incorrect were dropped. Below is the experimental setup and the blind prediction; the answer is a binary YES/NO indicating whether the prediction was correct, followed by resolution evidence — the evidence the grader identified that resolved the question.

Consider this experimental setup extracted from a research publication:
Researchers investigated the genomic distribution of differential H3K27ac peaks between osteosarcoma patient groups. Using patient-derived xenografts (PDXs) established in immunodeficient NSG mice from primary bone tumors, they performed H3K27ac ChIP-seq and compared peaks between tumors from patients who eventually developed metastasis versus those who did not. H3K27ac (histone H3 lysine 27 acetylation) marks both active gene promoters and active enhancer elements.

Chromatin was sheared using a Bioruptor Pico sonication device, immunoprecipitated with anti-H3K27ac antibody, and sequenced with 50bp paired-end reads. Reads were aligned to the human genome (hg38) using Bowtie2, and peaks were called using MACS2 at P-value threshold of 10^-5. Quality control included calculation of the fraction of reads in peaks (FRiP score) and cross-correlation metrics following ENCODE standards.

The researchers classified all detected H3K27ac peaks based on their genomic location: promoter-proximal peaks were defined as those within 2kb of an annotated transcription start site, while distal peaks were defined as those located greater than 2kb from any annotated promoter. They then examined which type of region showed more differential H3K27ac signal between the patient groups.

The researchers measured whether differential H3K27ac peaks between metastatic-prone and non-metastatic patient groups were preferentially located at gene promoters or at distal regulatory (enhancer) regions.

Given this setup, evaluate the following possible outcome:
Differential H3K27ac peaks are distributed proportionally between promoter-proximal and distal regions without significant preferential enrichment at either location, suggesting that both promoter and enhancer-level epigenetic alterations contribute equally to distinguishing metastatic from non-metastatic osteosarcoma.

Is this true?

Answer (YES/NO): NO